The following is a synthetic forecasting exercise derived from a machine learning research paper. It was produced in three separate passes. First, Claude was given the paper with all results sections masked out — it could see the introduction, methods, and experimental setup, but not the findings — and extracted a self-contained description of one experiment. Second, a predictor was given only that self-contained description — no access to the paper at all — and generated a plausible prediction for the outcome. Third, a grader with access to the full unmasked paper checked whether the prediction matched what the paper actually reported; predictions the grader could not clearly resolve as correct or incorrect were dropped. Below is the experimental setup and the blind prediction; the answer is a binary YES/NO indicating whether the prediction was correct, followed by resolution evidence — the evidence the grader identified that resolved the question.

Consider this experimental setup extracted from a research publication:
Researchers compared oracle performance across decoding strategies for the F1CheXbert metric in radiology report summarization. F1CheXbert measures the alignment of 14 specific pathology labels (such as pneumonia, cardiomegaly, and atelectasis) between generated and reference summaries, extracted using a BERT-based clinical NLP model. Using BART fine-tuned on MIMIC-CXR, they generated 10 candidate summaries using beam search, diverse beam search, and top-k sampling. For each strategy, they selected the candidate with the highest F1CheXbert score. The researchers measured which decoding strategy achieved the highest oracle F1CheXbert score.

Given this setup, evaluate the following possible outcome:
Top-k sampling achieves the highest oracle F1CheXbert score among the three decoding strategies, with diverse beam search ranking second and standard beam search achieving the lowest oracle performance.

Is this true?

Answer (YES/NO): NO